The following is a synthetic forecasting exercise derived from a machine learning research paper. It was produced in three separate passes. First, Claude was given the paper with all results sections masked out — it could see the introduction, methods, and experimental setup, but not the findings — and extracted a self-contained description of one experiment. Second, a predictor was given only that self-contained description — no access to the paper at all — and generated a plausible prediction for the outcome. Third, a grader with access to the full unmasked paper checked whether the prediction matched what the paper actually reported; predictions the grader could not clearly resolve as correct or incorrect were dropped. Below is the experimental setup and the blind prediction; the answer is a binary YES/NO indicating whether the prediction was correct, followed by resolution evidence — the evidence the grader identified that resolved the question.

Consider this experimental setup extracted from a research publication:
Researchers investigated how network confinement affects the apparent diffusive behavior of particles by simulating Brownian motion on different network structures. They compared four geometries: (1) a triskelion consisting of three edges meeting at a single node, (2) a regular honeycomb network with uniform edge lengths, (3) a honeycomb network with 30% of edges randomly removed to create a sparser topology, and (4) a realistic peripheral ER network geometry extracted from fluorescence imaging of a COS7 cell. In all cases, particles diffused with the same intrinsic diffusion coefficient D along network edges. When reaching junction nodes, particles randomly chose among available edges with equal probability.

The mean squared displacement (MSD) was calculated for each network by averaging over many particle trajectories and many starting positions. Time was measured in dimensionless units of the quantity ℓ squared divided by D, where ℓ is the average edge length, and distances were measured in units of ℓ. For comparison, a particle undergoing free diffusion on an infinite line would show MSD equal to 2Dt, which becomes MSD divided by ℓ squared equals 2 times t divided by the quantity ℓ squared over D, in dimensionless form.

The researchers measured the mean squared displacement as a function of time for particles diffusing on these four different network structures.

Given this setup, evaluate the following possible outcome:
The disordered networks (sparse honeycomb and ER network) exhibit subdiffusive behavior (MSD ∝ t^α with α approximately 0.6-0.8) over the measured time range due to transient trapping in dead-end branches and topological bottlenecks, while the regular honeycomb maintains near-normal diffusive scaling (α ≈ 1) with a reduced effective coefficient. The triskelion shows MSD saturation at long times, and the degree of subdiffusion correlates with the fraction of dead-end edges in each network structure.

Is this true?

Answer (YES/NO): NO